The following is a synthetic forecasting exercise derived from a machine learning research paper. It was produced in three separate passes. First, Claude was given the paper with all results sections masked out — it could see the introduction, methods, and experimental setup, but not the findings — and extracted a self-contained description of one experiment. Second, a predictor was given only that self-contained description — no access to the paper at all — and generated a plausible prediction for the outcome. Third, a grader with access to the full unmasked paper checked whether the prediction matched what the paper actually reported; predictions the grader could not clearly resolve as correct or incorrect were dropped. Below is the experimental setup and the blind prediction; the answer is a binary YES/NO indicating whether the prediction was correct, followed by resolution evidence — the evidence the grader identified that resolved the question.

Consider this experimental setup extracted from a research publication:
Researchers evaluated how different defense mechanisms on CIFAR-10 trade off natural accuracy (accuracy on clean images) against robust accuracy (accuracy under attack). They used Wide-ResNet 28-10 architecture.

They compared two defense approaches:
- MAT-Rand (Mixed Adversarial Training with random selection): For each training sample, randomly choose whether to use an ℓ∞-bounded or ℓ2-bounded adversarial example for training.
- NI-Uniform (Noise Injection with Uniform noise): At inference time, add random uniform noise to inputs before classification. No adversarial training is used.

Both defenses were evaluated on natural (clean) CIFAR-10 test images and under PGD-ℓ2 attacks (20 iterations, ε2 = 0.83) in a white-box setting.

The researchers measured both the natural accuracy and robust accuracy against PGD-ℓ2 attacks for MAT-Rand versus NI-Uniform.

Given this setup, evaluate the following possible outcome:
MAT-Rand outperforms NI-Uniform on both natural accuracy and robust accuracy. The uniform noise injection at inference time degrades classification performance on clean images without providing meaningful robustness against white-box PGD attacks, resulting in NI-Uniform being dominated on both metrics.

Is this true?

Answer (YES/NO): NO